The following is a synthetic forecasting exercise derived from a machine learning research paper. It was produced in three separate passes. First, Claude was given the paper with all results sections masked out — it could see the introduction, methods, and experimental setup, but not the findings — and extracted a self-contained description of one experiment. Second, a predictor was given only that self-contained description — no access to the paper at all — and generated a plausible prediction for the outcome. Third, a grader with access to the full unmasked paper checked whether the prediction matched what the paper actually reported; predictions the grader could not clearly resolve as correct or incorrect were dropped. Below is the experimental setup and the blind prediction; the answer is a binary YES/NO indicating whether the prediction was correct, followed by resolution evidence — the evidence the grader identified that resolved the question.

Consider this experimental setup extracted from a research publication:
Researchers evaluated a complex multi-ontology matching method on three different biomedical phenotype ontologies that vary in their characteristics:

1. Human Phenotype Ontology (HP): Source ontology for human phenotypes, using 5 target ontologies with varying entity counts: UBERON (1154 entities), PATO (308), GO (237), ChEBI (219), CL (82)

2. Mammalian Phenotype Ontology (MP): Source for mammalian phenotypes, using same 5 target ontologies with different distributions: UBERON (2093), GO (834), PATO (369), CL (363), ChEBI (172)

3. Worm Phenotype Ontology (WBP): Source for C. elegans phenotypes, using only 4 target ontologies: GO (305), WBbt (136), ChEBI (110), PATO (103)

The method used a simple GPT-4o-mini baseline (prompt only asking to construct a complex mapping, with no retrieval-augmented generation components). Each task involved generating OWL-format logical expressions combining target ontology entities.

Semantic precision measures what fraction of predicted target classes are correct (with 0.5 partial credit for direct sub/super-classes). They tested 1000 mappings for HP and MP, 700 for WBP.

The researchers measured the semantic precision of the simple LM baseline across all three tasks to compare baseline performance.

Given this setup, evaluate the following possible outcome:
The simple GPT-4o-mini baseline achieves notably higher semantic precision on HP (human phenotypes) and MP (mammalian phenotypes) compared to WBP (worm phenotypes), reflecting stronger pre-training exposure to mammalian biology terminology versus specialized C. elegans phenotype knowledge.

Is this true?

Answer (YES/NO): NO